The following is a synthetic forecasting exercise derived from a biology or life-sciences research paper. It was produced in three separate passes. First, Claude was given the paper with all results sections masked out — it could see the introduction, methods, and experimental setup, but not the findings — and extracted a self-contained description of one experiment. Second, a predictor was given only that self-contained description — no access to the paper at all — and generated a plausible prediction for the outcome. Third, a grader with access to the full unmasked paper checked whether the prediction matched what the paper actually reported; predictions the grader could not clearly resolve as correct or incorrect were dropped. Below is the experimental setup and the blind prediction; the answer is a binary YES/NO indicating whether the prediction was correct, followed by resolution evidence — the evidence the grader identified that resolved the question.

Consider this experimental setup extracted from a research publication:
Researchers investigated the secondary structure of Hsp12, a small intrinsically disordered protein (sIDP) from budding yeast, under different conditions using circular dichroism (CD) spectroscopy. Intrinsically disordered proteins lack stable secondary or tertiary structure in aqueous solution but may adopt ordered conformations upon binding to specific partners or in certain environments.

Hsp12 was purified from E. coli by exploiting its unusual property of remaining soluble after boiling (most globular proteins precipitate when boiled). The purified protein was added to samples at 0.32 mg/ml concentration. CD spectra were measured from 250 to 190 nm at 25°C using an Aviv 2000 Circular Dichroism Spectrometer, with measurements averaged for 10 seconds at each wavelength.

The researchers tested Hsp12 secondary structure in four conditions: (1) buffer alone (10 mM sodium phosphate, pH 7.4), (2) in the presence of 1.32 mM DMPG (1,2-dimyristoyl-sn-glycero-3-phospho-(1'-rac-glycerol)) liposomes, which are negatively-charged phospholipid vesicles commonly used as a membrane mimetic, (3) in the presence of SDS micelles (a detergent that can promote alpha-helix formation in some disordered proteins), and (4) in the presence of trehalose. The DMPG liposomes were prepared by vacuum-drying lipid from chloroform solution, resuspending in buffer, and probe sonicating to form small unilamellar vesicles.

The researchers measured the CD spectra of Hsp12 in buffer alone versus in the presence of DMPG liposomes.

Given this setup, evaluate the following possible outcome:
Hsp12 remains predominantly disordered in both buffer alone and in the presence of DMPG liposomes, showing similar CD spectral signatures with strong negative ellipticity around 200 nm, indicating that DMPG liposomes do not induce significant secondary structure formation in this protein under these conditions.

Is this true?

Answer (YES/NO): NO